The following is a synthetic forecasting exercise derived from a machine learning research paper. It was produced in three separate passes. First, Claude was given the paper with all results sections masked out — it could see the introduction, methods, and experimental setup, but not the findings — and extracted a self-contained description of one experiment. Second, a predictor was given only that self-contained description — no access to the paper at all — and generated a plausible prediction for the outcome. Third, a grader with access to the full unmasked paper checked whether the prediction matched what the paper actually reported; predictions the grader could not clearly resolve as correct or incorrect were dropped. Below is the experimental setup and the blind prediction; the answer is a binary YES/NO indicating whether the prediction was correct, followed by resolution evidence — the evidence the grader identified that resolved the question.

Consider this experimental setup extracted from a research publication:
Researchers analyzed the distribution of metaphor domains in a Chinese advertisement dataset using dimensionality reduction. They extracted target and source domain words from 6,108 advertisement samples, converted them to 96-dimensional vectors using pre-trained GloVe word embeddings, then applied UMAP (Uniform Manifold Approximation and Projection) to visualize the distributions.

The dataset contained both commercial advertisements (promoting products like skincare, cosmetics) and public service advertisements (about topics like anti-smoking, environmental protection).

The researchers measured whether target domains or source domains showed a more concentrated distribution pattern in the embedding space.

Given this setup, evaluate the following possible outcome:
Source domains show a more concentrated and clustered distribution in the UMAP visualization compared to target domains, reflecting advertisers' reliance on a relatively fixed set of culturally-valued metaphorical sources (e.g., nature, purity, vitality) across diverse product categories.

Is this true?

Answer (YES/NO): NO